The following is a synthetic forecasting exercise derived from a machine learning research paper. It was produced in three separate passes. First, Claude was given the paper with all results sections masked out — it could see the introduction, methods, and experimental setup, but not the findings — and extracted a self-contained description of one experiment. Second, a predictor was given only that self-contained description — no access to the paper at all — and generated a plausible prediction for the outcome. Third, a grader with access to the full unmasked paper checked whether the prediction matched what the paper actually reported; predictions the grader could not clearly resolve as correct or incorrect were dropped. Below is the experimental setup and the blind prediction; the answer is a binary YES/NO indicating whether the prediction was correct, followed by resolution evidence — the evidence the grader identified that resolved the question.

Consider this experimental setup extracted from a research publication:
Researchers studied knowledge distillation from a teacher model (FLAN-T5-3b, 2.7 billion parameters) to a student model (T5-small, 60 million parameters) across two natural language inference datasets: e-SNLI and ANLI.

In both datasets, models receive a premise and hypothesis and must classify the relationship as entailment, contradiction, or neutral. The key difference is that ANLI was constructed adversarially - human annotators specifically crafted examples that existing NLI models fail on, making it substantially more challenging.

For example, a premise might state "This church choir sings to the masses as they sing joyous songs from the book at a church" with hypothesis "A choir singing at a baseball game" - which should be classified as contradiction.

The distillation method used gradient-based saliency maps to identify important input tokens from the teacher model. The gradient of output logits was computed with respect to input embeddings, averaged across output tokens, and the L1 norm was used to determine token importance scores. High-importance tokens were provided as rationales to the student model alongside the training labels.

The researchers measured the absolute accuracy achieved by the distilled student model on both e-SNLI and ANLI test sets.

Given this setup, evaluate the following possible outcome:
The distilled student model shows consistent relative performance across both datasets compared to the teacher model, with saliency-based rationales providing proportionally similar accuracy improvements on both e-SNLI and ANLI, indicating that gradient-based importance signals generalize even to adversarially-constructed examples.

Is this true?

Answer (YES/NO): NO